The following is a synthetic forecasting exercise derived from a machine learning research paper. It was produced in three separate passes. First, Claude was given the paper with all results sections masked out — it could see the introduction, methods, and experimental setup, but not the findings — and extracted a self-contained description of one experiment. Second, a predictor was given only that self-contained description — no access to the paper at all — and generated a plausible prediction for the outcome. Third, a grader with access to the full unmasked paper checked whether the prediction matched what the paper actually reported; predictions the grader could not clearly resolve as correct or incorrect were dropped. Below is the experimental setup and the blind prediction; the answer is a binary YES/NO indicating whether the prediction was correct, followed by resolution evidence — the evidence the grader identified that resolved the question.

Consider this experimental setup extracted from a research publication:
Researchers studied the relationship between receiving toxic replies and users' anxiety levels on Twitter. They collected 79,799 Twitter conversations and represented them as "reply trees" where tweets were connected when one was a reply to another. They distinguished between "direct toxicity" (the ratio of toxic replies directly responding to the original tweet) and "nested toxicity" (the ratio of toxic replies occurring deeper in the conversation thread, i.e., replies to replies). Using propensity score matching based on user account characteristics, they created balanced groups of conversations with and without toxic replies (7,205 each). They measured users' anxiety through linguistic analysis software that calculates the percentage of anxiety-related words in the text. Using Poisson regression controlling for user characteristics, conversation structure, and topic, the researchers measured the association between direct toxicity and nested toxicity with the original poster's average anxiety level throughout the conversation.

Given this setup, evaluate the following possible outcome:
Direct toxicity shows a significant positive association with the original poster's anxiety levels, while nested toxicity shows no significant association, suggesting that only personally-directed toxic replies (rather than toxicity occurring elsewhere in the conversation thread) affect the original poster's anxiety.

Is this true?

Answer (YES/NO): NO